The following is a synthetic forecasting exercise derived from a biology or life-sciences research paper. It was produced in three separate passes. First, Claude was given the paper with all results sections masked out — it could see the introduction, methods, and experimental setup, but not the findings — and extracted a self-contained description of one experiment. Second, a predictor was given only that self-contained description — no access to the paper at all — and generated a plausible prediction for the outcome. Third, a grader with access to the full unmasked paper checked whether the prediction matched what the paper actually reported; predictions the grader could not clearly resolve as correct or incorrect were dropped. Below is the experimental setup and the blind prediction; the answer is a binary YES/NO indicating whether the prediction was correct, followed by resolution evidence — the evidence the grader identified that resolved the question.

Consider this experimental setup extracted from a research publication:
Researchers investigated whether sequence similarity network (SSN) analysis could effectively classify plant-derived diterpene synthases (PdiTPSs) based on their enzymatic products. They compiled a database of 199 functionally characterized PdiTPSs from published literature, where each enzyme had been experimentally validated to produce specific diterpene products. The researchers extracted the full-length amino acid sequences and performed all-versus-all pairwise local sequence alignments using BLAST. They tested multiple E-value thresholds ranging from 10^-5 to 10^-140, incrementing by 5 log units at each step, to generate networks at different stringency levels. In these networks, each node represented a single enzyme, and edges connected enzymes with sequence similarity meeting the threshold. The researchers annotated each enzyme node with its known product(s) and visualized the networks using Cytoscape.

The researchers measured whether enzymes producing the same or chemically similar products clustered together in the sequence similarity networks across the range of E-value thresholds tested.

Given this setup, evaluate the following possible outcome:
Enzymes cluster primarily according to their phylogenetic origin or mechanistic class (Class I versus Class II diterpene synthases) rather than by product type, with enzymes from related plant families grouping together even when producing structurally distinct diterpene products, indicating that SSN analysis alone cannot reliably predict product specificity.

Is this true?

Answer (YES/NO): NO